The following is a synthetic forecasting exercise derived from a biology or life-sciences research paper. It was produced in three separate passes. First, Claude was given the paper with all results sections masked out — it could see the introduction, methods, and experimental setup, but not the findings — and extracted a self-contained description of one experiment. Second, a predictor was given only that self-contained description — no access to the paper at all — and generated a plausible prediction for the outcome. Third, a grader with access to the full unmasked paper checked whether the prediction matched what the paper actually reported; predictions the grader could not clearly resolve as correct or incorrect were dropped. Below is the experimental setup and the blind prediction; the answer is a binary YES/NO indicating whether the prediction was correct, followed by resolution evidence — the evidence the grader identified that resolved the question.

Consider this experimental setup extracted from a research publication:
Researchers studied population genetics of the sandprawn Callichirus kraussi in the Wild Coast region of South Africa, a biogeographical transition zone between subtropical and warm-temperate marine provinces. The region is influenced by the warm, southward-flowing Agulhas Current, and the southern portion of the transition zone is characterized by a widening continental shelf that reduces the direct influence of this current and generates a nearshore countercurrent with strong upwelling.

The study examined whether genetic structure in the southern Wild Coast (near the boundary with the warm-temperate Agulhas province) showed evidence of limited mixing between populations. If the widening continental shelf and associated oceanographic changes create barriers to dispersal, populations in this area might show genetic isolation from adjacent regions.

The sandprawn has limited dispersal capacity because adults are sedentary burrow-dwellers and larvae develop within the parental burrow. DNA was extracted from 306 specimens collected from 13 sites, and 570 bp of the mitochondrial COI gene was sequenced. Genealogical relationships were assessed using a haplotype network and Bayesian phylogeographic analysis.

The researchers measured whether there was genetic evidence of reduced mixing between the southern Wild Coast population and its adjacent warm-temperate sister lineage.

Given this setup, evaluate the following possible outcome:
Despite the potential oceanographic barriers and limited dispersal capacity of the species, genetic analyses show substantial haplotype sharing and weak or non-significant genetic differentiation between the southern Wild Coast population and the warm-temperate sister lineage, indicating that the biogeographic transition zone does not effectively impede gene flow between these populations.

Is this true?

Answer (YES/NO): NO